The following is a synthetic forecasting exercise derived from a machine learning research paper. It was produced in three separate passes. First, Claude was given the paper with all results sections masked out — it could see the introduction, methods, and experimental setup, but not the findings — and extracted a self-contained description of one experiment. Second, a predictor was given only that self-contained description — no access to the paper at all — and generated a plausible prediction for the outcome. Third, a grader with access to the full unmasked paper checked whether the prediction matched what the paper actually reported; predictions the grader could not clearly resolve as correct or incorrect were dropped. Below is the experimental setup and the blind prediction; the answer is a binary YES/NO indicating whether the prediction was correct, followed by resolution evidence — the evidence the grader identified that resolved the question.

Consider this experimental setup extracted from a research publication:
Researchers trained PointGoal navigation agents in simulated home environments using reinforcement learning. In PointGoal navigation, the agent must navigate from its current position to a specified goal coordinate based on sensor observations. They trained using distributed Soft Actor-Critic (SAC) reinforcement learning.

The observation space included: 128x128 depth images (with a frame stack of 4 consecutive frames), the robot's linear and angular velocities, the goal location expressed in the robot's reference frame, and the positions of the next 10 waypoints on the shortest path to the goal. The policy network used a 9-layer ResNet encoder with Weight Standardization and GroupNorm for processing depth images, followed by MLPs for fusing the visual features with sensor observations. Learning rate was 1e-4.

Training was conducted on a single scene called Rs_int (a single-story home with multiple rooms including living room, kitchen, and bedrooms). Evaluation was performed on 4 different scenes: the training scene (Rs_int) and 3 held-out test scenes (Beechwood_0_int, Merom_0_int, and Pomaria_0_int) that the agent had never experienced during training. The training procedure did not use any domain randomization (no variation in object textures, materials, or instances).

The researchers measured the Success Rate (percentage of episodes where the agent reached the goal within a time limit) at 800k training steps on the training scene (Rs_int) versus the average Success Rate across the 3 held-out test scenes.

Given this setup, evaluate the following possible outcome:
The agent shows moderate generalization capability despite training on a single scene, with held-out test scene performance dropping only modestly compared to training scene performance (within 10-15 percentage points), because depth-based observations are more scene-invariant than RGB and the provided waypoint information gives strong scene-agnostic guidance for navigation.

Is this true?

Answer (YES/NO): NO